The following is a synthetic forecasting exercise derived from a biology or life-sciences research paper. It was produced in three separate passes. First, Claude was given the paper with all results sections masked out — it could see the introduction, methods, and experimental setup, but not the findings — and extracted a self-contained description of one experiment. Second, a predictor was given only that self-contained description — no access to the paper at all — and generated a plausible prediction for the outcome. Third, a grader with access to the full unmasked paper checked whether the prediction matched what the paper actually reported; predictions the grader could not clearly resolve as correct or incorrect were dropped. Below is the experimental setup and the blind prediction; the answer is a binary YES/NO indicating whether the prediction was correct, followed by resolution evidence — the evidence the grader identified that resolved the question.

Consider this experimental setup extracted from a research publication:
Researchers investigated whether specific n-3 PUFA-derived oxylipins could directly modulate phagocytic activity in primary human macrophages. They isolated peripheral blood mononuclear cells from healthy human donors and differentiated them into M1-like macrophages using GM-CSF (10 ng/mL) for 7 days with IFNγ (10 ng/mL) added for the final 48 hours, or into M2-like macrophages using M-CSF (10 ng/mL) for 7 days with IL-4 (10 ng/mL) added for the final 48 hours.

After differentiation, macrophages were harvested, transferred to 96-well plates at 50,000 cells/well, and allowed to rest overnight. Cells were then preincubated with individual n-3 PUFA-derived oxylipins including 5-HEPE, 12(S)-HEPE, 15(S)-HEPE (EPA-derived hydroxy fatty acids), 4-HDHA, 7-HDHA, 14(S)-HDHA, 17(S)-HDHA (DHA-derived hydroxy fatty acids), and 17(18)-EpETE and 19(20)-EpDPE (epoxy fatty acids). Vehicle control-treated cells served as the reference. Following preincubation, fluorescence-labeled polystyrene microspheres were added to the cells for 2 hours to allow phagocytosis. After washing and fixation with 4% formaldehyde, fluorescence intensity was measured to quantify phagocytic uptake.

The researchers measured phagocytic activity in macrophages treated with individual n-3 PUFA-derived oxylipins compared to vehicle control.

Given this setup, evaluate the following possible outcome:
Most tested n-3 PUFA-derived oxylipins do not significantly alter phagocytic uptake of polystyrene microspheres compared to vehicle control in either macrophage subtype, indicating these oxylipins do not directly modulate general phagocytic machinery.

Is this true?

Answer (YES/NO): YES